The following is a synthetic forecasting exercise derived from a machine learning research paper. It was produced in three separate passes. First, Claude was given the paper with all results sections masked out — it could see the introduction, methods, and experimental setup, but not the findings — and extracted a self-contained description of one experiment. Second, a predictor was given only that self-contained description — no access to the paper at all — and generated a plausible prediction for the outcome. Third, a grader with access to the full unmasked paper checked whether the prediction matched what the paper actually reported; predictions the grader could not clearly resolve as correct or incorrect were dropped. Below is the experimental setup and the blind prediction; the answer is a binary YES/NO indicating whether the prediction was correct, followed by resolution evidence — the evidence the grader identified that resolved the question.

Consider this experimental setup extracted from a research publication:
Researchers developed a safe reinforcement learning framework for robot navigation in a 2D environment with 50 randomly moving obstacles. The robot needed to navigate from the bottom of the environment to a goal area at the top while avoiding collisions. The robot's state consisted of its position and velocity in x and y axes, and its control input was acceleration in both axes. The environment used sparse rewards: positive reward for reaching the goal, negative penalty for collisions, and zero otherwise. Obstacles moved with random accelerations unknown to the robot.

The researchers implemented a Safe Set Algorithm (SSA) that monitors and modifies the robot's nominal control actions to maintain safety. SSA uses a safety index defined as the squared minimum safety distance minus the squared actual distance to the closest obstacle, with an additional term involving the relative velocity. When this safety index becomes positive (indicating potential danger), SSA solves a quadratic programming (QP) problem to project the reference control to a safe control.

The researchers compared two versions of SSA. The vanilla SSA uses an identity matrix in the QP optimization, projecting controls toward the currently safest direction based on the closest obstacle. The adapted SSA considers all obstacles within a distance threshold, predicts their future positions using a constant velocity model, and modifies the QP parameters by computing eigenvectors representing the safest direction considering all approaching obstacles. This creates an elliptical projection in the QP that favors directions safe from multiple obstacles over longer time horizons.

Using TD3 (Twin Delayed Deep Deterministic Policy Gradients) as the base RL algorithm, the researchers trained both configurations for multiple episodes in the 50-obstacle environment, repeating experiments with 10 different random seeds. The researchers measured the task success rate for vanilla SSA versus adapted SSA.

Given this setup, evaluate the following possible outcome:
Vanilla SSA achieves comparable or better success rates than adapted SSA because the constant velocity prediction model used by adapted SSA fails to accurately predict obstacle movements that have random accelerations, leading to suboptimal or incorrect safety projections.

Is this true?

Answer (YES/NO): NO